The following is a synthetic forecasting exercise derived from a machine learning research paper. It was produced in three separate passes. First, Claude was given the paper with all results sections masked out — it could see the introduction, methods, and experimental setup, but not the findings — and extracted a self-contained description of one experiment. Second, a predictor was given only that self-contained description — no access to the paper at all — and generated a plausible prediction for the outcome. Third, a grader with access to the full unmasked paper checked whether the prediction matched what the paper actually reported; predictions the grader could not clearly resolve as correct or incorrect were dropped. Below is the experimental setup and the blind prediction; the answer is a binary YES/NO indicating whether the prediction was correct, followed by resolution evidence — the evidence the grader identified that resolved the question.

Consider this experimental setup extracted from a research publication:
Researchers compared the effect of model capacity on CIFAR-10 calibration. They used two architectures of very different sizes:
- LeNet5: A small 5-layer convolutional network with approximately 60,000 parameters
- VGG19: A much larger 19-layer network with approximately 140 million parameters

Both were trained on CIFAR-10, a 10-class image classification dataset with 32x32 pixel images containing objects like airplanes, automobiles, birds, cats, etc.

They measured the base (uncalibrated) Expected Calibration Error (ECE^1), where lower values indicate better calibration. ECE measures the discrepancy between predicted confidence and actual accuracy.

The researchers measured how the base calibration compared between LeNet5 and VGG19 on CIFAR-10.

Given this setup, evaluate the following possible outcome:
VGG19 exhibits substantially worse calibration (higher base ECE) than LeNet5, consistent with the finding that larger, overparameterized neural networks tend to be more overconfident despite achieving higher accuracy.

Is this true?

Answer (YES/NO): YES